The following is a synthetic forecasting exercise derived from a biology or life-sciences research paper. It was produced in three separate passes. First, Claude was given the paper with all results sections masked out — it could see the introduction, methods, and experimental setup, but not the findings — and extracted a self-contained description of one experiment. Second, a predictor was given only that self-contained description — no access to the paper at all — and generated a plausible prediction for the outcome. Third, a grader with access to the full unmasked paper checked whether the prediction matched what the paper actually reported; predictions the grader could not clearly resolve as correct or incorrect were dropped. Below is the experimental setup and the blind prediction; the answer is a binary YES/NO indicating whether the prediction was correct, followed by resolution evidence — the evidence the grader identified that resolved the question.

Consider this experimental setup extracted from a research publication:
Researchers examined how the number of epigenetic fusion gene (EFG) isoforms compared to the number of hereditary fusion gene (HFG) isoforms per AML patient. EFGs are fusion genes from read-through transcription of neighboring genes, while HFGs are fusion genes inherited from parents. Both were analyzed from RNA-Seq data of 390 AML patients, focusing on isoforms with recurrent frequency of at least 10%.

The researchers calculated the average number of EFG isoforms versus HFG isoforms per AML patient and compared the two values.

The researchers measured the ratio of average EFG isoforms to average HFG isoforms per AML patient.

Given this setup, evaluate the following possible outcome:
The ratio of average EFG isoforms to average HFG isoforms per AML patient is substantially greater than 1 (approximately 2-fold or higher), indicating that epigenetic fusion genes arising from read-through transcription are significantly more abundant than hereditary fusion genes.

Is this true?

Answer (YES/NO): YES